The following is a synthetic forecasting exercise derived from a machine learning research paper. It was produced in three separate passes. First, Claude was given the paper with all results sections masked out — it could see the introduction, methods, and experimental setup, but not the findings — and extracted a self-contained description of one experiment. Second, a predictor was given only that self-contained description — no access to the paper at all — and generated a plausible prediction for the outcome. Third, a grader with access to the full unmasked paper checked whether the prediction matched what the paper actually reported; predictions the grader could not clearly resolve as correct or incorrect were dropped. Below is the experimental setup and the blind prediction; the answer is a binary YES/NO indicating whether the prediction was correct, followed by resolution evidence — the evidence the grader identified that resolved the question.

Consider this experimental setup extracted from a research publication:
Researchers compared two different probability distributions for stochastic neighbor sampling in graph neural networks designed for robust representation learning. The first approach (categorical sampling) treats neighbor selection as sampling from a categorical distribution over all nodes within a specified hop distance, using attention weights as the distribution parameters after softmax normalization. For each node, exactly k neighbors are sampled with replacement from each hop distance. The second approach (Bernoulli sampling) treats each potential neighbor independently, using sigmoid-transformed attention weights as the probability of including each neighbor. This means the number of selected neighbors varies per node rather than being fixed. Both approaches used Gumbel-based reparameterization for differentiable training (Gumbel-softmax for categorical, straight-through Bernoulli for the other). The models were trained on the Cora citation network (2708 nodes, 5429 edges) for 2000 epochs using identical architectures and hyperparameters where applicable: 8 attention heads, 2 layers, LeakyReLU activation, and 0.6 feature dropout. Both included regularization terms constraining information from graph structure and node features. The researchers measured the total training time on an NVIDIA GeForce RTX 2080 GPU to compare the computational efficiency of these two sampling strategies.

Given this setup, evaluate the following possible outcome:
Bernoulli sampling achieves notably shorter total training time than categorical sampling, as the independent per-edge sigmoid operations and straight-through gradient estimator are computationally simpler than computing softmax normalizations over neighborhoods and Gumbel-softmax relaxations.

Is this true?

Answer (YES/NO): YES